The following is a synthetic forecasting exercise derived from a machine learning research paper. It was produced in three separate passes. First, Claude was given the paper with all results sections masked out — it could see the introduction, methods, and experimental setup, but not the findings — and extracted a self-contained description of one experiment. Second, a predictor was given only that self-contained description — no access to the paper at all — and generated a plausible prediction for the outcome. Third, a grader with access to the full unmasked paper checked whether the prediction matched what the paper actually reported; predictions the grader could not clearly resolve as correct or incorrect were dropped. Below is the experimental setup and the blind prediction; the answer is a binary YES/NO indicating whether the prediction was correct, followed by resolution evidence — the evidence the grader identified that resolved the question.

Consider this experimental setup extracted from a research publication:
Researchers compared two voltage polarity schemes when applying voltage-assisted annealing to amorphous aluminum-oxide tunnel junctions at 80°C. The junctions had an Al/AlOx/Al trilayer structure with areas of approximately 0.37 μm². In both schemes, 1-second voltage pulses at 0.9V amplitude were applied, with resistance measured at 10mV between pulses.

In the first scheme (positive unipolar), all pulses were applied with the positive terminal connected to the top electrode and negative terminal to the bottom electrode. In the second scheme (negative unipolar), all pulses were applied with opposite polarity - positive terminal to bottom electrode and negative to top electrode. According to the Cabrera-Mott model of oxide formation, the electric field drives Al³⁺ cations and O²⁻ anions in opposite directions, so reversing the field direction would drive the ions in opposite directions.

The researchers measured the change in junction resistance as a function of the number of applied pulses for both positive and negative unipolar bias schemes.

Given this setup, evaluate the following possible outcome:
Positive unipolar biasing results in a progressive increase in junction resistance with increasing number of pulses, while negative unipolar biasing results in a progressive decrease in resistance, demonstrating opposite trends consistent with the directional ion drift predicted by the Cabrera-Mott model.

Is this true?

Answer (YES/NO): NO